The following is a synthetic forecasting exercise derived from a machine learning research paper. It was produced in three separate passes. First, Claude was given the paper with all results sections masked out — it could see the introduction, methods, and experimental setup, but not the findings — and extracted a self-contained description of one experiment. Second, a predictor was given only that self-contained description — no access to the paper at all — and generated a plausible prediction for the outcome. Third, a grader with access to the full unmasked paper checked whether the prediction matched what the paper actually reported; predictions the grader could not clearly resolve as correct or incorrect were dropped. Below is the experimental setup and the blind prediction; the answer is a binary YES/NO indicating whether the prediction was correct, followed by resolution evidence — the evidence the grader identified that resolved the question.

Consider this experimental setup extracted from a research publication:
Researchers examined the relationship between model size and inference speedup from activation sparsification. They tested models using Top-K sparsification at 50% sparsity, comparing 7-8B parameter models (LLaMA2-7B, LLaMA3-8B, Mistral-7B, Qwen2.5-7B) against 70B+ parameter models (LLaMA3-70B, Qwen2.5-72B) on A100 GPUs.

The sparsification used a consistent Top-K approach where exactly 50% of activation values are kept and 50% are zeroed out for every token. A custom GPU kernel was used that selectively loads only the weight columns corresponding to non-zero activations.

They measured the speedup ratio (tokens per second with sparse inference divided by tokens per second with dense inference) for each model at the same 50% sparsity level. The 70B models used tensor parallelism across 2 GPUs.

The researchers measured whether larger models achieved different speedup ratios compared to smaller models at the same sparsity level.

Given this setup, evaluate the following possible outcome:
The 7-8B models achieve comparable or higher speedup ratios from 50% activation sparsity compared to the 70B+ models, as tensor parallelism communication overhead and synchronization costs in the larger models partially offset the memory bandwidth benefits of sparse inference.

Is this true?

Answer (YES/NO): NO